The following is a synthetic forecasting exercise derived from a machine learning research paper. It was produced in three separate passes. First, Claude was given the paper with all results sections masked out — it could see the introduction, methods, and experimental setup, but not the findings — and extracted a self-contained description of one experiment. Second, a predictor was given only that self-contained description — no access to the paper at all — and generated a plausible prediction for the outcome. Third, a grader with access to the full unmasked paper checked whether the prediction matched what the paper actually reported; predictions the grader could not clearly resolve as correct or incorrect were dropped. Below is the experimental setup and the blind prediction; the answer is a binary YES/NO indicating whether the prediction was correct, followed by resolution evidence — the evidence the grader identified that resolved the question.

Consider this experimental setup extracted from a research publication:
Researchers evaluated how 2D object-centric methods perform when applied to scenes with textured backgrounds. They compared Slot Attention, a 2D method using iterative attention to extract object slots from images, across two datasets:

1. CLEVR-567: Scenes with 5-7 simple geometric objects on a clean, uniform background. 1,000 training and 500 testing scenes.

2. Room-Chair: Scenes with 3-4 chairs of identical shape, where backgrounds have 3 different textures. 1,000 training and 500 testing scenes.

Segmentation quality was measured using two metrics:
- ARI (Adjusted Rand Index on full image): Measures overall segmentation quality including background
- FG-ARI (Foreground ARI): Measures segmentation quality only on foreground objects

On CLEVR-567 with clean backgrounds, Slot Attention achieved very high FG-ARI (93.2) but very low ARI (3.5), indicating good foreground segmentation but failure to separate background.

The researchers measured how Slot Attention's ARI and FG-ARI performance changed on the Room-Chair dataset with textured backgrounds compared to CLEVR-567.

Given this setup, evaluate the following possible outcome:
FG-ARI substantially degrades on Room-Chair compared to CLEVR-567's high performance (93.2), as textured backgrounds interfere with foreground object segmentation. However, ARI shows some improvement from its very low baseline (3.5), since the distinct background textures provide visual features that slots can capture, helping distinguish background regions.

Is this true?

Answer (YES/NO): YES